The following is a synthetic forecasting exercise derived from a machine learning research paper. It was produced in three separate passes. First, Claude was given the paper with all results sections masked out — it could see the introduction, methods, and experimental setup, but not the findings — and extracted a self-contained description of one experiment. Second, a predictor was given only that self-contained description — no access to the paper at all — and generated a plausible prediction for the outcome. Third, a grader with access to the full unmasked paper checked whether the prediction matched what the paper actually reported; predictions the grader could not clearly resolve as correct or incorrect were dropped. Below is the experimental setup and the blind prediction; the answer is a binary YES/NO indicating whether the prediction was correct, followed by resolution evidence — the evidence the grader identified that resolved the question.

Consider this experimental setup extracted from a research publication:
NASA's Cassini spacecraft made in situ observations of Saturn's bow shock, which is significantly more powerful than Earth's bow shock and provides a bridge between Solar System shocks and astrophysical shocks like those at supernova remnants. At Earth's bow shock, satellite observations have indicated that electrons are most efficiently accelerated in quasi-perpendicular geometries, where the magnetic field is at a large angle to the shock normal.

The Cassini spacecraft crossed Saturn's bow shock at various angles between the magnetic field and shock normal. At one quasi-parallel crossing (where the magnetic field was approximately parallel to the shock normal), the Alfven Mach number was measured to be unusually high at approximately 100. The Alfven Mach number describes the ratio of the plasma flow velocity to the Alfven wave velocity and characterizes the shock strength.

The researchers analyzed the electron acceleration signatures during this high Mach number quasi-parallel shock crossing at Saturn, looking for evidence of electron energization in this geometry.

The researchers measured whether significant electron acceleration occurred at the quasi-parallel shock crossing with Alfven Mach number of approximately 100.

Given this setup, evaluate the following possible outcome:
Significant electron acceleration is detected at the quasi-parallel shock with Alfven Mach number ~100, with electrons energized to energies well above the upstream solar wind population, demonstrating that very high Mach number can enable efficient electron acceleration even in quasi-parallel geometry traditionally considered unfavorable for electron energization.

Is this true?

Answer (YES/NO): YES